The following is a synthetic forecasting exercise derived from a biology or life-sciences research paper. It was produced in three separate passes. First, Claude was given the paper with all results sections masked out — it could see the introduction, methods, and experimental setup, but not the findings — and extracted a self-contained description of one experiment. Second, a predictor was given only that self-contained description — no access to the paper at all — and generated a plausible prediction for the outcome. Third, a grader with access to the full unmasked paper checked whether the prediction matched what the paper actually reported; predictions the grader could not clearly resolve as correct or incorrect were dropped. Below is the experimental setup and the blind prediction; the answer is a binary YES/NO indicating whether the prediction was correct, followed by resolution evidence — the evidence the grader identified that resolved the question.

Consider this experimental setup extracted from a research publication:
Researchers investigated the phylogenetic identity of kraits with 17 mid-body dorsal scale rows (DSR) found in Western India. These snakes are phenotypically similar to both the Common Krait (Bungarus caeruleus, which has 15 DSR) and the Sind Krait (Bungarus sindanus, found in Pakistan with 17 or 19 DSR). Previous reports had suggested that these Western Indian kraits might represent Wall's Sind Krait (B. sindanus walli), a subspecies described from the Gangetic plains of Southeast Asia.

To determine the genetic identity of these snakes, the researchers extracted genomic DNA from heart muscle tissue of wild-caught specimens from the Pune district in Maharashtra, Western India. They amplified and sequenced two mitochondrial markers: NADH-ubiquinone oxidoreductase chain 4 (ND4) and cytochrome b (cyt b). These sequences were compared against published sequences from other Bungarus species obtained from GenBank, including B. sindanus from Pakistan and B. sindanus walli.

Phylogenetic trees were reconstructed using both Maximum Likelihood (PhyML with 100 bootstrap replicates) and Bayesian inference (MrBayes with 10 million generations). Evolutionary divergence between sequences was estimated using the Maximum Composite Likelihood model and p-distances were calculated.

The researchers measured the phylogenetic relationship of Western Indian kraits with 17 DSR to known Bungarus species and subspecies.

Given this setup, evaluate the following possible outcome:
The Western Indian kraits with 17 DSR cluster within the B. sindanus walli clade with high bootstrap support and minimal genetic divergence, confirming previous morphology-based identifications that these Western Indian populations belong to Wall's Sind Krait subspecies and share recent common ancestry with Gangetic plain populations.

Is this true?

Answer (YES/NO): NO